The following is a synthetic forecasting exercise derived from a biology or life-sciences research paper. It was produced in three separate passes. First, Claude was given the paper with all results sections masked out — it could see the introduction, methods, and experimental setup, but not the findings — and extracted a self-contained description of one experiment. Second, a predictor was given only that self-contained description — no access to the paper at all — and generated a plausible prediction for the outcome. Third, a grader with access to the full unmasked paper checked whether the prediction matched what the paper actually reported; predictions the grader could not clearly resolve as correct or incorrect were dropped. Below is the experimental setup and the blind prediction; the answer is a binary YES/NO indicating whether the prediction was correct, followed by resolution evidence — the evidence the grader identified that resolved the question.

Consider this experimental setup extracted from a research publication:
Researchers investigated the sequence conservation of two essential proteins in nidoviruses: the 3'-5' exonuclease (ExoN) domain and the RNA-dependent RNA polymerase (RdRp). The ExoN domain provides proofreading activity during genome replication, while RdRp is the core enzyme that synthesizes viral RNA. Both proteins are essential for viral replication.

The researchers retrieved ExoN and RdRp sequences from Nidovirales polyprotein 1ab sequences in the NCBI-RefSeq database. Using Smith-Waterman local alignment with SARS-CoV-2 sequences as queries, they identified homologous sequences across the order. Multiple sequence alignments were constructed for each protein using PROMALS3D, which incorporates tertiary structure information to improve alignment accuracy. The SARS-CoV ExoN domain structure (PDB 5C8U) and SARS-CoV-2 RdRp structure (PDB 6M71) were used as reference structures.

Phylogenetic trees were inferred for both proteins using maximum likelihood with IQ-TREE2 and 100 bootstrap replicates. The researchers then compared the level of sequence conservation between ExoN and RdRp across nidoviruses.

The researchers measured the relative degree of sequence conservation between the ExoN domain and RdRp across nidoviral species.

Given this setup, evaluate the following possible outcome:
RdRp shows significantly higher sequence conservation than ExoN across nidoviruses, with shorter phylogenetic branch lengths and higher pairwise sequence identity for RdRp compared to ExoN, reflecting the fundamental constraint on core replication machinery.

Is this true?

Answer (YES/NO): NO